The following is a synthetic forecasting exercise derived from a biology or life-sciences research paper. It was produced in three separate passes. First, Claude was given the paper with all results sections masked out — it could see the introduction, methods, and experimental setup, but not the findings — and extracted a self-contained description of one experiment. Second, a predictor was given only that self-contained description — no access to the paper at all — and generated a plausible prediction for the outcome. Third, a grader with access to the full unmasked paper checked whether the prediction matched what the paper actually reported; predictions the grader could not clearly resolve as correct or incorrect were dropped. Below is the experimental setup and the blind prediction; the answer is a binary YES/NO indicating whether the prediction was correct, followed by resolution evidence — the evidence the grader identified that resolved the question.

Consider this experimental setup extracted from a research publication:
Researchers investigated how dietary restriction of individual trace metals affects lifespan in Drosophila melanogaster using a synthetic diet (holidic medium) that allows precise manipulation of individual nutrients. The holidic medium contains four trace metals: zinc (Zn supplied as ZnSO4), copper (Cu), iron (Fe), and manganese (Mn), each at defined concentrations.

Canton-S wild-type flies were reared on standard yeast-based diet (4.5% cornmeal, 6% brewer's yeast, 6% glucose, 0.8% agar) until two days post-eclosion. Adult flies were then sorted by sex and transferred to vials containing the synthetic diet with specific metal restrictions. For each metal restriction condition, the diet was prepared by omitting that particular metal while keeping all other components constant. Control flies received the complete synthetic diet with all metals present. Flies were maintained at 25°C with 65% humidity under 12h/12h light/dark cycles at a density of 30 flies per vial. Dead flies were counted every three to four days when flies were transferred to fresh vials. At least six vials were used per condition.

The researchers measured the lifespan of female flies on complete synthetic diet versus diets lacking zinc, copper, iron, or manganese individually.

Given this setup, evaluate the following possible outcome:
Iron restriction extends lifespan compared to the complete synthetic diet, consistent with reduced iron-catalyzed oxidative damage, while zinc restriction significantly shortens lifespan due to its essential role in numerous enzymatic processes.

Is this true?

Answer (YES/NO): NO